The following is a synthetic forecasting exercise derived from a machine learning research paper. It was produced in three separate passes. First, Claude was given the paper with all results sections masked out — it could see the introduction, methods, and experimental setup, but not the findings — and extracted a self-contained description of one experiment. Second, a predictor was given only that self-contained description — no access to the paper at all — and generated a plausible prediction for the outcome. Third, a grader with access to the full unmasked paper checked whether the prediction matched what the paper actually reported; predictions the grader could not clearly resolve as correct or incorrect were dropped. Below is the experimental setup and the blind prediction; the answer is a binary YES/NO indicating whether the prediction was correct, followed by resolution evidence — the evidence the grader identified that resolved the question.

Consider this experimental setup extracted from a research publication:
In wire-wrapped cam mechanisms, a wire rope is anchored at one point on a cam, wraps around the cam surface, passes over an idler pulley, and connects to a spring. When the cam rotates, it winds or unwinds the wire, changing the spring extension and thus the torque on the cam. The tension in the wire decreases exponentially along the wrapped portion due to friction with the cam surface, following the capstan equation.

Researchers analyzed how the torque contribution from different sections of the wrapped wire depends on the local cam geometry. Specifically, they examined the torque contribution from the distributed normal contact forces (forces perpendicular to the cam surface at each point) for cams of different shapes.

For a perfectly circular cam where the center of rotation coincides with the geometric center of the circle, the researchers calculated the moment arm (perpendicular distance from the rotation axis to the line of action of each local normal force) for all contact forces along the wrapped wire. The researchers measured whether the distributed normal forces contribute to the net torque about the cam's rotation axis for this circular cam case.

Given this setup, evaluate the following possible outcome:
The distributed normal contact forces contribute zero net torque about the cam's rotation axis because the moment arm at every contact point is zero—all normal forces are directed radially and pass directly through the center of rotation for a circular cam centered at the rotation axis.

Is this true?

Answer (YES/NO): YES